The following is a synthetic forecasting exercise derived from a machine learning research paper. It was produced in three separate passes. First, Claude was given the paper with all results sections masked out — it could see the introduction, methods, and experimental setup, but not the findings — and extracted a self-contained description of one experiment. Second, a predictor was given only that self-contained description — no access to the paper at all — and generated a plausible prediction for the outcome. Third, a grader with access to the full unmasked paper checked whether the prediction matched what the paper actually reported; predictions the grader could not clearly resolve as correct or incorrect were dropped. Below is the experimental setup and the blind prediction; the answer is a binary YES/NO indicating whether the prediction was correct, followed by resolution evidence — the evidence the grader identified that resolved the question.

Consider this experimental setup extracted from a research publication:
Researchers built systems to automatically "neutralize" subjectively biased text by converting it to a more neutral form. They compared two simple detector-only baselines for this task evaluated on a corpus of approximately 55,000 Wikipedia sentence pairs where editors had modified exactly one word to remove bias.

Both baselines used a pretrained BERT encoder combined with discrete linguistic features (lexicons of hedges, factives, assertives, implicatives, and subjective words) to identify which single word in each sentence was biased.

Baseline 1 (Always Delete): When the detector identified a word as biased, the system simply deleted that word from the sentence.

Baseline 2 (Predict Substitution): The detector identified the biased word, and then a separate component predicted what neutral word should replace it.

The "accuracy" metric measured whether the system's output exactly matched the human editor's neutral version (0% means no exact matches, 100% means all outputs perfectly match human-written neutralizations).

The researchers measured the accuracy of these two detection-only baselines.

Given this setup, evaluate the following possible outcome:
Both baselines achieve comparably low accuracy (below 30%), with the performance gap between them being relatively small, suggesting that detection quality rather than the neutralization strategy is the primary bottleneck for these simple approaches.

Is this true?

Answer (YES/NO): NO